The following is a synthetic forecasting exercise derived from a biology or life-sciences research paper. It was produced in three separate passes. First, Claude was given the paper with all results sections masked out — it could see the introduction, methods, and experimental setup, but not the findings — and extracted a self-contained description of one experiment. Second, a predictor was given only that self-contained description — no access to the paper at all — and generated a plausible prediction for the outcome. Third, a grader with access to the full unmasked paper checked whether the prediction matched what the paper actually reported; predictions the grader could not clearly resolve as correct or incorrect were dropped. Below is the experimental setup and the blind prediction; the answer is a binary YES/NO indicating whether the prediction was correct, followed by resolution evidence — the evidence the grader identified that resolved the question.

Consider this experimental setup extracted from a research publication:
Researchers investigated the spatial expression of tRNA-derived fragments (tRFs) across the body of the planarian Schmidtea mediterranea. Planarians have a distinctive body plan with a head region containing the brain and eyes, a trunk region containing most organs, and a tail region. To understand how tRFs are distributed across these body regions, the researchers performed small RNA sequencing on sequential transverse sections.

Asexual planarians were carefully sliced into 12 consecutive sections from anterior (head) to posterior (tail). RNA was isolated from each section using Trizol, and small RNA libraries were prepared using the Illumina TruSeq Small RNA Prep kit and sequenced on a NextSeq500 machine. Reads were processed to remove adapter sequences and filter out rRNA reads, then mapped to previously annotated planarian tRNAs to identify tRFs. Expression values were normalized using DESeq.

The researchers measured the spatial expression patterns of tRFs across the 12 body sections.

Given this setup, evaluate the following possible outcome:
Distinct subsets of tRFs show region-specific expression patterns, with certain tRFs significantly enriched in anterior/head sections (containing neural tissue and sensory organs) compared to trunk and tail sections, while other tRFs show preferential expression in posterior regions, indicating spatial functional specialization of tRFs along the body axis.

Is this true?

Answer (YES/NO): NO